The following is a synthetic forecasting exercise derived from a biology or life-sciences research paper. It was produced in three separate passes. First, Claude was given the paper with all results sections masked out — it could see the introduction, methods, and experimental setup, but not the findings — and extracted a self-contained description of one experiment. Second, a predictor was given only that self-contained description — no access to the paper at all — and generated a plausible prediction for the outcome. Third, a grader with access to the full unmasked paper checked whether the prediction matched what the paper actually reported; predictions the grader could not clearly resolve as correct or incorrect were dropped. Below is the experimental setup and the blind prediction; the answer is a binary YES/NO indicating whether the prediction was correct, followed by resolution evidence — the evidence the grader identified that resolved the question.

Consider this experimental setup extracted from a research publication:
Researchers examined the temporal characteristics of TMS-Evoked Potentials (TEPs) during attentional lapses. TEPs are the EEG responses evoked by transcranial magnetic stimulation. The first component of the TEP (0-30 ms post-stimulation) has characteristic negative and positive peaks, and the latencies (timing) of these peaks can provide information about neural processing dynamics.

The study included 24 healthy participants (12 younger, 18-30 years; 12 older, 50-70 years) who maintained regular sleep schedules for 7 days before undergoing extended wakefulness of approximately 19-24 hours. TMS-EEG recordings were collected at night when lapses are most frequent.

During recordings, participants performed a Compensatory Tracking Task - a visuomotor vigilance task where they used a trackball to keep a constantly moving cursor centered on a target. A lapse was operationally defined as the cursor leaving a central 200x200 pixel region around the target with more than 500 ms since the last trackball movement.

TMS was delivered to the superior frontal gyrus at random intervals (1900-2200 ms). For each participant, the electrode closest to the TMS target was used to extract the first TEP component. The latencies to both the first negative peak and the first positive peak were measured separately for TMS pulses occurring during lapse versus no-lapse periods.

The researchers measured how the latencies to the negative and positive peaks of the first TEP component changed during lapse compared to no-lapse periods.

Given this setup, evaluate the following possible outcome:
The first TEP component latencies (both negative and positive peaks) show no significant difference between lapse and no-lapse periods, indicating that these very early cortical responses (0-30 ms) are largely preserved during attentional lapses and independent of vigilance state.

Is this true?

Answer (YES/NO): NO